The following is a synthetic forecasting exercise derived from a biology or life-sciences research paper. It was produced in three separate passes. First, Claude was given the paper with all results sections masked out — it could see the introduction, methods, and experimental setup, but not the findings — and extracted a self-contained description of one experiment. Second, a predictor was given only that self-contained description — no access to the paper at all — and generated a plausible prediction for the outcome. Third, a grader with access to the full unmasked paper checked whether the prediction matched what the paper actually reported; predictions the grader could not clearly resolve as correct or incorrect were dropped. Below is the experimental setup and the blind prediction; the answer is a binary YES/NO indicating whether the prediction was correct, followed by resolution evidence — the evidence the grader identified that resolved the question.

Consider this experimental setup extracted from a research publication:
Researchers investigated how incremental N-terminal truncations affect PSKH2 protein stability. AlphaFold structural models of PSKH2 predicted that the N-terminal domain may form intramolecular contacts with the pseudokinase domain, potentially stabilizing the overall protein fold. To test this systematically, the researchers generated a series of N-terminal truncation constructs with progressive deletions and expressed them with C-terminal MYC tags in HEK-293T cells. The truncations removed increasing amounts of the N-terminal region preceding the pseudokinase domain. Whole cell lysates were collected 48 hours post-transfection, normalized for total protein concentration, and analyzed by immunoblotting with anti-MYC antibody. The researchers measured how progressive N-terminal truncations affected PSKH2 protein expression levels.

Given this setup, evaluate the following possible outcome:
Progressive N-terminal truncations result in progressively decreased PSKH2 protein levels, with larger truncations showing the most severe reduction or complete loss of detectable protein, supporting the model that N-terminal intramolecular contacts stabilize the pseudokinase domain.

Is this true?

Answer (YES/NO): NO